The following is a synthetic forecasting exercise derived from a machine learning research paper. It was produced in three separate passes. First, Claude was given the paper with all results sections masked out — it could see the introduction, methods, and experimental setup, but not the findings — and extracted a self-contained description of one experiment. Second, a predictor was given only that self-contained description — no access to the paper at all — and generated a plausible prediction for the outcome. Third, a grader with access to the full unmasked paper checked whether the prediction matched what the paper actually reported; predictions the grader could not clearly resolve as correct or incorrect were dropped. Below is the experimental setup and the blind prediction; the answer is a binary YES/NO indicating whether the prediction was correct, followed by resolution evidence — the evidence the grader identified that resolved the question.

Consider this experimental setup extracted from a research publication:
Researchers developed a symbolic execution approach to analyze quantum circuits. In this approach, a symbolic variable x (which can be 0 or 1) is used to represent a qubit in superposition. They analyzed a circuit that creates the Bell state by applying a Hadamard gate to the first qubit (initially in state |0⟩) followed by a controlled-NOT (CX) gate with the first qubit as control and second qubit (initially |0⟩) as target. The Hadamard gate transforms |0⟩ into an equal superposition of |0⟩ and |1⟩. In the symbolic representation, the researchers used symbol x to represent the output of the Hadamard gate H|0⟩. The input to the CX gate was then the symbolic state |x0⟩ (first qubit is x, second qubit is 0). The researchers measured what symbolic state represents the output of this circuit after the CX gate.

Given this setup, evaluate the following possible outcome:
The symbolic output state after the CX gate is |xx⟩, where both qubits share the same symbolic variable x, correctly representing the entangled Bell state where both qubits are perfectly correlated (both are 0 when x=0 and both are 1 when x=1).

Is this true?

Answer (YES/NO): YES